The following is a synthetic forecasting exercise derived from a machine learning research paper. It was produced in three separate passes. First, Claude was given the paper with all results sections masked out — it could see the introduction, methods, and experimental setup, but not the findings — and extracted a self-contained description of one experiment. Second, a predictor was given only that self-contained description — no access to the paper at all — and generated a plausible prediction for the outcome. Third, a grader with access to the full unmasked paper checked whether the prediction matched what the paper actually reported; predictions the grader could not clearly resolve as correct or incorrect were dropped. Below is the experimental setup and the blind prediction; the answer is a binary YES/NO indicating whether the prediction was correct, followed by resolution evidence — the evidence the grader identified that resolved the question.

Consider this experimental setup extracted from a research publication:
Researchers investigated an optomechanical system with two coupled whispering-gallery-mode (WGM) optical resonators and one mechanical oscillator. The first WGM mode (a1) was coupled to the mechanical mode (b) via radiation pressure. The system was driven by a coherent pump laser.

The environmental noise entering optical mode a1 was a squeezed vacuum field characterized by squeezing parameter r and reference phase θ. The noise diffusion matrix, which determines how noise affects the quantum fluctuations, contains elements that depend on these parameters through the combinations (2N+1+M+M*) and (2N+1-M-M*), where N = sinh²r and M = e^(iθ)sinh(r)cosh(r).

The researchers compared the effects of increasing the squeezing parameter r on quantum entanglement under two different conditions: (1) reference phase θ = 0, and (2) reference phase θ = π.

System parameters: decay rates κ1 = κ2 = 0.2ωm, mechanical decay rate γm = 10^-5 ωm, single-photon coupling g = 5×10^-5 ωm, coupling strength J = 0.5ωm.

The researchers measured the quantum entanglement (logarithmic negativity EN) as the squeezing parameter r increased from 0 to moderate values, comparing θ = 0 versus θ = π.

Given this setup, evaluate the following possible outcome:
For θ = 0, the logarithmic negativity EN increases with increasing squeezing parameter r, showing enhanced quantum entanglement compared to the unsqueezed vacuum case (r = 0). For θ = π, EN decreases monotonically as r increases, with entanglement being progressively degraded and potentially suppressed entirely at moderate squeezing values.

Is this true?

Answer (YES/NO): NO